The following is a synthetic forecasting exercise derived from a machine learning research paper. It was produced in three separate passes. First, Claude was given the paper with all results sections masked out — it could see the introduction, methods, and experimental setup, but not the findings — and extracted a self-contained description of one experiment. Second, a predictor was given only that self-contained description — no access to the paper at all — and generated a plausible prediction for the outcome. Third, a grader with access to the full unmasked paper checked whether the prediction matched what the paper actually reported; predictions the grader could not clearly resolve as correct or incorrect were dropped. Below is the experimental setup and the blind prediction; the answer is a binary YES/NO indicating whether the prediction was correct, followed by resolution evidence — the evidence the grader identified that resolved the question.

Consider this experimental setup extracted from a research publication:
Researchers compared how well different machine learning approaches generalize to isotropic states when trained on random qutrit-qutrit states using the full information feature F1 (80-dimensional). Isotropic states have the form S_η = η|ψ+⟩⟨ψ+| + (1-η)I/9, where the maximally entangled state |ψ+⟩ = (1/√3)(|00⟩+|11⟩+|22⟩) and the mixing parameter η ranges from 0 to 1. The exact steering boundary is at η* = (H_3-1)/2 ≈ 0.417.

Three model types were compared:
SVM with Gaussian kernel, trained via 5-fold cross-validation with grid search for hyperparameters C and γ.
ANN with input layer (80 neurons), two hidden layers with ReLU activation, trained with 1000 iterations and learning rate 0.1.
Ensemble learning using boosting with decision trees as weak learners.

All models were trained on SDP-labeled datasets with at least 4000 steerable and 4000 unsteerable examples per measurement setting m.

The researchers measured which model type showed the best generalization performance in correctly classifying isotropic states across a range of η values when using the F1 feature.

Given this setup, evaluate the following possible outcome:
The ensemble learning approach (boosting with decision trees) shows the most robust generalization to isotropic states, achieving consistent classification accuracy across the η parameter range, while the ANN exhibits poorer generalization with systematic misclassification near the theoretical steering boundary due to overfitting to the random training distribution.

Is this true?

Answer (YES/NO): NO